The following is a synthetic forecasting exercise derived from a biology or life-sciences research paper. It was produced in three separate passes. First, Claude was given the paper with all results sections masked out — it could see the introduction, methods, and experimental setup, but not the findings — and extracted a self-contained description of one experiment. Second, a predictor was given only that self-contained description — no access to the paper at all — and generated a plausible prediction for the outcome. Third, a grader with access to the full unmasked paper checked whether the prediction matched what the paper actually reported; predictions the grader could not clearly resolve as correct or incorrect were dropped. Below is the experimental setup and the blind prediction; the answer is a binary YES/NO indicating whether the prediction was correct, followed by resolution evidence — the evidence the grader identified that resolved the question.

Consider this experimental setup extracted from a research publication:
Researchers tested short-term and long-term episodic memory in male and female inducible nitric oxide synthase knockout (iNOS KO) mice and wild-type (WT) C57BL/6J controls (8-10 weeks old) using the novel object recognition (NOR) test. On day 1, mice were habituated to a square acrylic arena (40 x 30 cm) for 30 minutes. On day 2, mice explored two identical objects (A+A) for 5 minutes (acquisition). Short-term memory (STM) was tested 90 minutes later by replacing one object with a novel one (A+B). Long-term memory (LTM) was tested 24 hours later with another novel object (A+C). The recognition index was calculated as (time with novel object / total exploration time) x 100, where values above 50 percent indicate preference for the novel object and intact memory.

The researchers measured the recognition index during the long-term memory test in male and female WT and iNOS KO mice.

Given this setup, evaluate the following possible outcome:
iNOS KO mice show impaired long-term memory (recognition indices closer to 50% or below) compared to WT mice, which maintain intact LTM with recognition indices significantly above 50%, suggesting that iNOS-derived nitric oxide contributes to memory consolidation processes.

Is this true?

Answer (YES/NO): NO